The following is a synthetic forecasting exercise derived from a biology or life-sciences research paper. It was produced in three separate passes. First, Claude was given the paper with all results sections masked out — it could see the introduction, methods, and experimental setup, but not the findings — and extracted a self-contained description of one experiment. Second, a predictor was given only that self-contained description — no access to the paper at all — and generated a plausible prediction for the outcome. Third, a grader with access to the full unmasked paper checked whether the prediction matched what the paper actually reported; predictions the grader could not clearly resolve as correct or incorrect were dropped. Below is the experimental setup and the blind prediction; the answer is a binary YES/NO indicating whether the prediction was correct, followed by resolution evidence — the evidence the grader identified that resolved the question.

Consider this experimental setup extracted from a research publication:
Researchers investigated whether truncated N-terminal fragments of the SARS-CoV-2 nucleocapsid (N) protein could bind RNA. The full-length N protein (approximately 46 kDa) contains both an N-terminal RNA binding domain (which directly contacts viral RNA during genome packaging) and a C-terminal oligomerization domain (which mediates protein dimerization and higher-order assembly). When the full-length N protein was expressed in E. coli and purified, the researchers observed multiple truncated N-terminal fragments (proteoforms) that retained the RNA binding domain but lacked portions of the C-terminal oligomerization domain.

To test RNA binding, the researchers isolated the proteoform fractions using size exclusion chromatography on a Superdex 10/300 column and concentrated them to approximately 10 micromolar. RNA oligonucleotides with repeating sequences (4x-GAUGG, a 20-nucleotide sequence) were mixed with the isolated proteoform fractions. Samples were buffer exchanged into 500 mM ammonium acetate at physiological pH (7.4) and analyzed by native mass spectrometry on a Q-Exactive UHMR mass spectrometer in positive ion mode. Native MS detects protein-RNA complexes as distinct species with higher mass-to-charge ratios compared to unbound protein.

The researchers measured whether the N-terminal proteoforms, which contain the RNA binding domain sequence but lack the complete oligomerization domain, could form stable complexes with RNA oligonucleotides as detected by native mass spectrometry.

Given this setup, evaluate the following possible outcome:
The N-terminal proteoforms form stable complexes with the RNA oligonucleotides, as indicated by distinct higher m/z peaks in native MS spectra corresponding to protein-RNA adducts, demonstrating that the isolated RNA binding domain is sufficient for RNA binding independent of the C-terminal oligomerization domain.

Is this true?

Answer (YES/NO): YES